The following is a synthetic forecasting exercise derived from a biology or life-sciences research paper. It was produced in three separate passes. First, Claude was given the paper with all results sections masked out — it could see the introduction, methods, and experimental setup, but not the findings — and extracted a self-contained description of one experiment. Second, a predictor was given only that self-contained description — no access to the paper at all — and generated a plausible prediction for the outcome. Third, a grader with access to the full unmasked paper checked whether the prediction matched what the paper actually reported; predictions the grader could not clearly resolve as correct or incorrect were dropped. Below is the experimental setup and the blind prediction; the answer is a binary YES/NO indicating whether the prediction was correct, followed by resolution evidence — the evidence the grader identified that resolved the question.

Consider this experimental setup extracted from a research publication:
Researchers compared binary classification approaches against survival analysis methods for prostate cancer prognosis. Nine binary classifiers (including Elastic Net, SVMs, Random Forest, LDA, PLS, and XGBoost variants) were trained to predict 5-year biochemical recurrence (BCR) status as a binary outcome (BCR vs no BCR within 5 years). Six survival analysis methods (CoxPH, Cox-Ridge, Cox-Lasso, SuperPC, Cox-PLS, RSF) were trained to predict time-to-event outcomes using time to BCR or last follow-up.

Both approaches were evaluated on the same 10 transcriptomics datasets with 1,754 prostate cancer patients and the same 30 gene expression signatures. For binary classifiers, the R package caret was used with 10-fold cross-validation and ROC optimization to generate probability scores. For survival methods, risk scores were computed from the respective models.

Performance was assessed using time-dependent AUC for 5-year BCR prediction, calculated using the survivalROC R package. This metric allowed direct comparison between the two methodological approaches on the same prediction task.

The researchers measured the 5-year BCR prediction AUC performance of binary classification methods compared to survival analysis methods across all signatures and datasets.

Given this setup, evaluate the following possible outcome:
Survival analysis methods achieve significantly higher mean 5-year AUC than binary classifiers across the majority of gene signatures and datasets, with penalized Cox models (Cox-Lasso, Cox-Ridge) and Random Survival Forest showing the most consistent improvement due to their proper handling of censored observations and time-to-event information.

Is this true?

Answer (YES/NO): NO